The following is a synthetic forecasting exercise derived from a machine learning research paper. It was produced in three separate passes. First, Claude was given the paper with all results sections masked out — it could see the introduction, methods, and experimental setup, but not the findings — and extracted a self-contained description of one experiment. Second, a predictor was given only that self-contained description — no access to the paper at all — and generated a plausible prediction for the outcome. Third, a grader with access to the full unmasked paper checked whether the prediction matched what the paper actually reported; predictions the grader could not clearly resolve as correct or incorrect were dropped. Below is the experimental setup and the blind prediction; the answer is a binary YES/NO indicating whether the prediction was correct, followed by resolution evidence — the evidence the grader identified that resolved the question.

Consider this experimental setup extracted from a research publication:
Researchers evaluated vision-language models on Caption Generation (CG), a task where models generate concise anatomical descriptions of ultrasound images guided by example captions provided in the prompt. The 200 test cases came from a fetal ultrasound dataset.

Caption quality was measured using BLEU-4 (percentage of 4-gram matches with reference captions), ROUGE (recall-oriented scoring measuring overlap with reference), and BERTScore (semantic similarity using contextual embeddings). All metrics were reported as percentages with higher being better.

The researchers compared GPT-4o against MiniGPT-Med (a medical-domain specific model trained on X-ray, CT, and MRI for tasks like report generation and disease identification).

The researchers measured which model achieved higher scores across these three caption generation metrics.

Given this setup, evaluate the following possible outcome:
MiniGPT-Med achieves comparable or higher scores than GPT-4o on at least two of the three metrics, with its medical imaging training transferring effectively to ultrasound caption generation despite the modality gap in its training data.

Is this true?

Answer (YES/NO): NO